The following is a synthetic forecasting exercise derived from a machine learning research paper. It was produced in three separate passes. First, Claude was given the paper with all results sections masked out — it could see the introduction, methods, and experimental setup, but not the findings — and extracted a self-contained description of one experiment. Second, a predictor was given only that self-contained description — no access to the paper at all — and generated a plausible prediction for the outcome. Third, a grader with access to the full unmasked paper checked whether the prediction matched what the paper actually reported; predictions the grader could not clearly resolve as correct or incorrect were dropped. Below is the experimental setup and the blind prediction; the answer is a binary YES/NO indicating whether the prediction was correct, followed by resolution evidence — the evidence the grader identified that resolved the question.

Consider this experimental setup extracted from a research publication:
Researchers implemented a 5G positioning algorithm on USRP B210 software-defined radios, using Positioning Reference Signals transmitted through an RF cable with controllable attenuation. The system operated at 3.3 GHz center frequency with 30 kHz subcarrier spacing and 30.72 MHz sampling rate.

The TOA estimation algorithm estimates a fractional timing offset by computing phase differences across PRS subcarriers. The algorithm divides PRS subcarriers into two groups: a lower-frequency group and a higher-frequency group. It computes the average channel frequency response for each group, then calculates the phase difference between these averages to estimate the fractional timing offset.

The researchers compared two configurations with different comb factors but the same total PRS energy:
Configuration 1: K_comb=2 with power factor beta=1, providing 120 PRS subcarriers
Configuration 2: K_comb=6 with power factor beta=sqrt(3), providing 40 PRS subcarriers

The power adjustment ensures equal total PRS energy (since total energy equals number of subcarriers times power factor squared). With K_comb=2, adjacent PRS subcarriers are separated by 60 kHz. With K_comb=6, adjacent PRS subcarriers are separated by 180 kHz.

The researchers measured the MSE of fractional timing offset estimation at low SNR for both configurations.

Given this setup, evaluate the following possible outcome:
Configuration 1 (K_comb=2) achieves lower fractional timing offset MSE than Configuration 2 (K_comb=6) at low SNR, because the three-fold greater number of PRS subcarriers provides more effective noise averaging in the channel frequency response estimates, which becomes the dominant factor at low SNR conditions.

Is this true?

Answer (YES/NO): YES